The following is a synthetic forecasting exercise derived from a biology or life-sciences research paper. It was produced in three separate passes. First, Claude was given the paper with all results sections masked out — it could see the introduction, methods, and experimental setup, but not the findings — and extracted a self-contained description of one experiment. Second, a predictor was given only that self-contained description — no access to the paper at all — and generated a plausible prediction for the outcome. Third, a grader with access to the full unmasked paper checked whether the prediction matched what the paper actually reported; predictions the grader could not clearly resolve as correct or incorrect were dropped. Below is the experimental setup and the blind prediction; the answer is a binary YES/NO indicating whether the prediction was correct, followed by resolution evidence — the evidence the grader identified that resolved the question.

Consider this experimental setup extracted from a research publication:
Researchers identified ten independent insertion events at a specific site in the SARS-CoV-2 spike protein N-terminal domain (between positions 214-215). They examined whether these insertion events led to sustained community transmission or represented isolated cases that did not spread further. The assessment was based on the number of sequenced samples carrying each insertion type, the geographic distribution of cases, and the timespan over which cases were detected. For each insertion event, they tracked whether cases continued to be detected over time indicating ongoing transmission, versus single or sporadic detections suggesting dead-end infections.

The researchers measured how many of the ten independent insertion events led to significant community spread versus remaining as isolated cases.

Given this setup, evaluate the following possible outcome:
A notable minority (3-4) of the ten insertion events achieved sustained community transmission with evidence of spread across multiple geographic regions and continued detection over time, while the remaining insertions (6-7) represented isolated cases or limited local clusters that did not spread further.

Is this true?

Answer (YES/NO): NO